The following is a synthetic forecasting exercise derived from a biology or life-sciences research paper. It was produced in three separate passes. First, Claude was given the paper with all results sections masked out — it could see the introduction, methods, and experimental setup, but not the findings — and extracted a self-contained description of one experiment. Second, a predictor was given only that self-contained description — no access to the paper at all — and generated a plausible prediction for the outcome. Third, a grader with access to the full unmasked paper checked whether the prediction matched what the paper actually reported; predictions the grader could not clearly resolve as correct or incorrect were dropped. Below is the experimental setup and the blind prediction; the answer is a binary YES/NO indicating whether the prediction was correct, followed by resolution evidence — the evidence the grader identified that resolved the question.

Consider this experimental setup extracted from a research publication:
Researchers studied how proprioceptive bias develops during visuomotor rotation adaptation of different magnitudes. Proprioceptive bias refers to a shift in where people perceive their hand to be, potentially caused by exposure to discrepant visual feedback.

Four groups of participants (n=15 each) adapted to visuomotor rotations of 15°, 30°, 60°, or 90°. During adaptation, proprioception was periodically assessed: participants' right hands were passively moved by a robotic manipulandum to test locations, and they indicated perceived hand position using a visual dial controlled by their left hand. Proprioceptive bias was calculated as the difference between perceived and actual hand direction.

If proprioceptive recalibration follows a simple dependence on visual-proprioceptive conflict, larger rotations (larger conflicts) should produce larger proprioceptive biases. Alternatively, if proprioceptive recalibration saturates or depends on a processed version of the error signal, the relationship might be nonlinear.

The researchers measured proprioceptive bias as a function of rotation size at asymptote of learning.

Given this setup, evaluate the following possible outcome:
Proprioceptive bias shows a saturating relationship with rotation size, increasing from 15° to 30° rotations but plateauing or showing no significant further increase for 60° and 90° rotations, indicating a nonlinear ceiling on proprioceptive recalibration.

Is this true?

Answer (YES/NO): NO